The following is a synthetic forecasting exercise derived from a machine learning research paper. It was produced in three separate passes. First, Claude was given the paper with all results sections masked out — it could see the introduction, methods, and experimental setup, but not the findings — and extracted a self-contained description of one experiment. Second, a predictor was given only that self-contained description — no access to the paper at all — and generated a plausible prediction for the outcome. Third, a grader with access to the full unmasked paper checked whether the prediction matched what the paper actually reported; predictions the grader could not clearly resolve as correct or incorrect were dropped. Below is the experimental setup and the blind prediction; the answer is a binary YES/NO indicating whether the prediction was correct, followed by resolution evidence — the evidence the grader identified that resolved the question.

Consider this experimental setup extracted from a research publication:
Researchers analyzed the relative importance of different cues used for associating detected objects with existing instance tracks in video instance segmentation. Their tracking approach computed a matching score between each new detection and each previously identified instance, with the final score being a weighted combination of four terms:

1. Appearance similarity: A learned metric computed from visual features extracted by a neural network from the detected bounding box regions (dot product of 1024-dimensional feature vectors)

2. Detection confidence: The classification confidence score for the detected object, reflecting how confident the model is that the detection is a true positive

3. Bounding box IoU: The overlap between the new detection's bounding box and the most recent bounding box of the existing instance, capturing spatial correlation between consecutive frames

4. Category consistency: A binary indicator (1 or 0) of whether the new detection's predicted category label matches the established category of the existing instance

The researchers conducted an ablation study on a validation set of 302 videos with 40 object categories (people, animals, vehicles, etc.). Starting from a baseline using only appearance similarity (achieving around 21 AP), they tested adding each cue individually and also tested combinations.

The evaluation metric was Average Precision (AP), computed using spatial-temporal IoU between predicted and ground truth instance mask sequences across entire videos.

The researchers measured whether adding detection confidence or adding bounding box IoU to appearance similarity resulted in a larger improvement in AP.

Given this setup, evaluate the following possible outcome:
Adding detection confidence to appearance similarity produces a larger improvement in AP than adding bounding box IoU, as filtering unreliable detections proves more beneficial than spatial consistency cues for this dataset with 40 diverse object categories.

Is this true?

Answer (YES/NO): YES